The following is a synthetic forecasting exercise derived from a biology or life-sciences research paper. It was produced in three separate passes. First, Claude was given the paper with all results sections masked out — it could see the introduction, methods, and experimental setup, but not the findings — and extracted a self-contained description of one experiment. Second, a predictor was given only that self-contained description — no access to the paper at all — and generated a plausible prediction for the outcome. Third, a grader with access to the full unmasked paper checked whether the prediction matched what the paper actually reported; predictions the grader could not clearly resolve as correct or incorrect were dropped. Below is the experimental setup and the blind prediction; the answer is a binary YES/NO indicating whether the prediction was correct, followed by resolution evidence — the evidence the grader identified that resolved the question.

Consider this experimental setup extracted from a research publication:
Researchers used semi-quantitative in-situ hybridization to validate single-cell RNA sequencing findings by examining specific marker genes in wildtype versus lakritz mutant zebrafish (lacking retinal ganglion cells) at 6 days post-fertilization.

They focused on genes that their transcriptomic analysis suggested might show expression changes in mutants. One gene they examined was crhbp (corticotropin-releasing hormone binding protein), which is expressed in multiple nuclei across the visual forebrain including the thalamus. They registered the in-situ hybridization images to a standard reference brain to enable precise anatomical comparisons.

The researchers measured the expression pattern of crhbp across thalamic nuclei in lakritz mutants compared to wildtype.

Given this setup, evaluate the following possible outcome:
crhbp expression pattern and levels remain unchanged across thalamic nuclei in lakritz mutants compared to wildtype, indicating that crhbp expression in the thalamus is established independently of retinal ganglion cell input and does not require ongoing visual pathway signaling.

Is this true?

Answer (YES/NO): NO